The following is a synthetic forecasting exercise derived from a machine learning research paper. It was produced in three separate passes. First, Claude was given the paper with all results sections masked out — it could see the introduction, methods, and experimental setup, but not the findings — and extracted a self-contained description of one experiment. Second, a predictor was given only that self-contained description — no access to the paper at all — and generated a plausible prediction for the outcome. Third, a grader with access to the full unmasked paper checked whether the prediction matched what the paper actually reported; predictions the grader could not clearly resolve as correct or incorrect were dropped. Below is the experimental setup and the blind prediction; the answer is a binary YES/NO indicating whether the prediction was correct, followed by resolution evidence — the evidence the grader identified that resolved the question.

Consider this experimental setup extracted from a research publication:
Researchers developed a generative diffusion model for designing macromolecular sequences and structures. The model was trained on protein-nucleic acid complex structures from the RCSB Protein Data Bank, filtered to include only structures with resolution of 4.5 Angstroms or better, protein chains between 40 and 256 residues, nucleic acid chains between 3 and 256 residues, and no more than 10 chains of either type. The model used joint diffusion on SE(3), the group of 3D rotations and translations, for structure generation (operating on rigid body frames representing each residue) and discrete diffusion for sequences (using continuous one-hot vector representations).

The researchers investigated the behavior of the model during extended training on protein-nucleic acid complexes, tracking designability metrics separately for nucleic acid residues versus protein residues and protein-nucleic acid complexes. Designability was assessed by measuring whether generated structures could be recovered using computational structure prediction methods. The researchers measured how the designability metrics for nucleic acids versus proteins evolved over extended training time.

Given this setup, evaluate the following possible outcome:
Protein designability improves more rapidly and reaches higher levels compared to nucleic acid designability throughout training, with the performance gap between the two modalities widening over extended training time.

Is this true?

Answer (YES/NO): NO